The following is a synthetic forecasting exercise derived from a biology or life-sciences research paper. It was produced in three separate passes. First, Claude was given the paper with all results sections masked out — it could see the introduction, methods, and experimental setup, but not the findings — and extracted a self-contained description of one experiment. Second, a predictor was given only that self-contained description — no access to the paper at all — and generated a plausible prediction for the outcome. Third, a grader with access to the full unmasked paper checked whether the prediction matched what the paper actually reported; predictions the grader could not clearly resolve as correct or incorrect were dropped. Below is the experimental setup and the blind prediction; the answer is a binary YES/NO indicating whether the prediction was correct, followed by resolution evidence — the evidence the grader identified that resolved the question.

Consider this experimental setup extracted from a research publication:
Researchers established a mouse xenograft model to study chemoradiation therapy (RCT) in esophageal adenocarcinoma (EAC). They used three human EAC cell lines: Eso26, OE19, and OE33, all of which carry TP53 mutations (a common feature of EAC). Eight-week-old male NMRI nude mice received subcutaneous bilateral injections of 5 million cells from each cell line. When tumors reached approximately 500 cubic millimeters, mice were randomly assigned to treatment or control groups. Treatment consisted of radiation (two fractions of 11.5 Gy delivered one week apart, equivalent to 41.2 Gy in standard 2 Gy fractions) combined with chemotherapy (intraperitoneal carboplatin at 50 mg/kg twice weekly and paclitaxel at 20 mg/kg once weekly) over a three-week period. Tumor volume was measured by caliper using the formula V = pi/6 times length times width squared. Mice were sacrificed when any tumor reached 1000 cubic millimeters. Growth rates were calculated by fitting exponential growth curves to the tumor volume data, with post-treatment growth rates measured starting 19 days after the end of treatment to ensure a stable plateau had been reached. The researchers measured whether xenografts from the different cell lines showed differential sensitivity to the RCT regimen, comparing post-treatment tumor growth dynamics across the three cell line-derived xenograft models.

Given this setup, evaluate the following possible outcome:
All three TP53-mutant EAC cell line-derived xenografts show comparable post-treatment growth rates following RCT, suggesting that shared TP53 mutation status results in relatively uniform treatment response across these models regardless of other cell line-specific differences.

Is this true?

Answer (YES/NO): NO